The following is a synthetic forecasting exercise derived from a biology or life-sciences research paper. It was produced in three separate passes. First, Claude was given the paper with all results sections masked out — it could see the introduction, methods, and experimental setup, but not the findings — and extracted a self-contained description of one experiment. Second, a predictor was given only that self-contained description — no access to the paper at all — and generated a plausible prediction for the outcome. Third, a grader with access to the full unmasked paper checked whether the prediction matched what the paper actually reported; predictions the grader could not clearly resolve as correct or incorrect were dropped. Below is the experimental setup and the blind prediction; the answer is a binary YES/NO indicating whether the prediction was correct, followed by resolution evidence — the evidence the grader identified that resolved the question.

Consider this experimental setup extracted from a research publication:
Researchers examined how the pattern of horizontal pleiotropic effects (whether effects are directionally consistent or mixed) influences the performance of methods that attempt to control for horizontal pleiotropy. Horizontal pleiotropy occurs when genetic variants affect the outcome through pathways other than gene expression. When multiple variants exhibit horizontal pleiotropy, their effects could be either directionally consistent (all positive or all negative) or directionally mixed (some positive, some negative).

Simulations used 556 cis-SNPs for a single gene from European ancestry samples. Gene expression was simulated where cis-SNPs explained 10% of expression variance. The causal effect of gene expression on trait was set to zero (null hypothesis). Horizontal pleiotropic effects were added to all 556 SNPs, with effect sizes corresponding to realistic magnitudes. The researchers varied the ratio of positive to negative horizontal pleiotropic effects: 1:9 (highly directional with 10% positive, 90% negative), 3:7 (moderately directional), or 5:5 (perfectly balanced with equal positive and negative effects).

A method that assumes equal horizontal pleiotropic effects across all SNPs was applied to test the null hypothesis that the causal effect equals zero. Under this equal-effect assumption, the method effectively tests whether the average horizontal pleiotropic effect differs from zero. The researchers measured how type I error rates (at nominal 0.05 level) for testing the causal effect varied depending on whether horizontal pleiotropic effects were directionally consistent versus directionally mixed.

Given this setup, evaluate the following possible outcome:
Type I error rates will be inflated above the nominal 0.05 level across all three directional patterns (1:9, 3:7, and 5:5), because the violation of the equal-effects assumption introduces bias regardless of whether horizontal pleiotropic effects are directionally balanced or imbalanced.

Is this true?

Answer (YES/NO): NO